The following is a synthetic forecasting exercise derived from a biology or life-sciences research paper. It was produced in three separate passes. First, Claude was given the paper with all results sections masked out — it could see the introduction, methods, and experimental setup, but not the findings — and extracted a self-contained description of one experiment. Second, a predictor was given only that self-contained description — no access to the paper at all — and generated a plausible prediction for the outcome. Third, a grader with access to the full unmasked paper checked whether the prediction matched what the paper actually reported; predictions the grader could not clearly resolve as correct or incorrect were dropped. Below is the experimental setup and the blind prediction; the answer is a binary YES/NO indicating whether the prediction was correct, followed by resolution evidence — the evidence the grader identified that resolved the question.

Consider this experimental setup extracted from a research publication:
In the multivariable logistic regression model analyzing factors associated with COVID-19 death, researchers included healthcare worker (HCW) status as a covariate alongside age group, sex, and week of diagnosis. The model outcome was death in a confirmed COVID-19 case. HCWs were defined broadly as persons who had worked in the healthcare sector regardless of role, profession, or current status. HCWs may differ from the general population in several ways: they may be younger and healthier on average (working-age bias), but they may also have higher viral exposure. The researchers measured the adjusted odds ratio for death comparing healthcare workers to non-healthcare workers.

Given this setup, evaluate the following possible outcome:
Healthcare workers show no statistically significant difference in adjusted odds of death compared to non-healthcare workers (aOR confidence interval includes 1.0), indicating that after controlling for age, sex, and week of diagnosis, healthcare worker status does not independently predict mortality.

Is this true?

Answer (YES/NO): NO